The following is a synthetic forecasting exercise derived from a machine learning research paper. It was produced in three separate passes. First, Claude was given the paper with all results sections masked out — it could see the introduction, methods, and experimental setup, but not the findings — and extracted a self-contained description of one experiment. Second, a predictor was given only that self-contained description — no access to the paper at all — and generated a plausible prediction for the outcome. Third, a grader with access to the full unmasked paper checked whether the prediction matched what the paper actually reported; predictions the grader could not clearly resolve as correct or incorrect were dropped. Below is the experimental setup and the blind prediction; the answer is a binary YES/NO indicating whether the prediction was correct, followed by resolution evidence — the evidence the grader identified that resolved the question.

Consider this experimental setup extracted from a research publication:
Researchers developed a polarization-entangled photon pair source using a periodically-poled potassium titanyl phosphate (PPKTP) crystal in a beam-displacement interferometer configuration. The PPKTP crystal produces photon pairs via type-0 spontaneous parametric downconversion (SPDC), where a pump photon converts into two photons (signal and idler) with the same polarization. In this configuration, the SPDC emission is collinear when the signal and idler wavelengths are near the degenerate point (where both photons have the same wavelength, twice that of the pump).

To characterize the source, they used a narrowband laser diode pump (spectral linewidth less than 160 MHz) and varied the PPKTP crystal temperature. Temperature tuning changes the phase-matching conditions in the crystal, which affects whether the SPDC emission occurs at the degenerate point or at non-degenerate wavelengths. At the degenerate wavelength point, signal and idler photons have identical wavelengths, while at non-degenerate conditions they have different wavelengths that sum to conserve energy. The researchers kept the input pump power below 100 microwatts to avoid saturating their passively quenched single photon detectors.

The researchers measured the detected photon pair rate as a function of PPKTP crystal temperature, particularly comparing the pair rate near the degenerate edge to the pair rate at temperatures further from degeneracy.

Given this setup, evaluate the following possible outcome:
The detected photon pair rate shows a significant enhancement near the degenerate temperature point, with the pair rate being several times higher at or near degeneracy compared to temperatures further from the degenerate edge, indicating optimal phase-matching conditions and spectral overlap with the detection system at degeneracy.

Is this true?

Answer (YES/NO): YES